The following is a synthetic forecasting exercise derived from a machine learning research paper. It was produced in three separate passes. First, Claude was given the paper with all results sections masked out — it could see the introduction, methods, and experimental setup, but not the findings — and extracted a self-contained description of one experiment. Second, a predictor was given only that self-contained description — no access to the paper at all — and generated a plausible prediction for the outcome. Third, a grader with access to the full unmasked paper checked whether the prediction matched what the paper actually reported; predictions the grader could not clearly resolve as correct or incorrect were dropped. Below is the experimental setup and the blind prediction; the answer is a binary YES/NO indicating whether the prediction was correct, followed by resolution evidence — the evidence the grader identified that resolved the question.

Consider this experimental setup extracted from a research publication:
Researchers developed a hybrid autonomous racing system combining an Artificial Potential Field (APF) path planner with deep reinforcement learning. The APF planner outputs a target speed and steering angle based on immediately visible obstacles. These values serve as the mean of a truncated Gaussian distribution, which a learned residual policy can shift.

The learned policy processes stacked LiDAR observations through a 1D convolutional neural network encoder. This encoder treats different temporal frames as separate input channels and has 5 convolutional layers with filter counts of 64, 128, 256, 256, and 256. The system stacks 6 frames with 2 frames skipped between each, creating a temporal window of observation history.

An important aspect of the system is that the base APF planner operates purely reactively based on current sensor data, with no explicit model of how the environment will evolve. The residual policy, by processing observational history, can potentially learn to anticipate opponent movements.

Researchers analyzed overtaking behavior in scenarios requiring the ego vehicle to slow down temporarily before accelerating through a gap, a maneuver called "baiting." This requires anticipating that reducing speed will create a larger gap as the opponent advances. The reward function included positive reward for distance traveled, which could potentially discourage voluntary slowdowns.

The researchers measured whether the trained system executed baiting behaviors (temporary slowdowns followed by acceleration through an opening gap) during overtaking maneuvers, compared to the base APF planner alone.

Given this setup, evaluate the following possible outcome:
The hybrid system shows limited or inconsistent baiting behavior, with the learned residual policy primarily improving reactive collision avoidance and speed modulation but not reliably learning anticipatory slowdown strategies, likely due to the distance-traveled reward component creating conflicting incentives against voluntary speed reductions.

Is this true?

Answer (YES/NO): NO